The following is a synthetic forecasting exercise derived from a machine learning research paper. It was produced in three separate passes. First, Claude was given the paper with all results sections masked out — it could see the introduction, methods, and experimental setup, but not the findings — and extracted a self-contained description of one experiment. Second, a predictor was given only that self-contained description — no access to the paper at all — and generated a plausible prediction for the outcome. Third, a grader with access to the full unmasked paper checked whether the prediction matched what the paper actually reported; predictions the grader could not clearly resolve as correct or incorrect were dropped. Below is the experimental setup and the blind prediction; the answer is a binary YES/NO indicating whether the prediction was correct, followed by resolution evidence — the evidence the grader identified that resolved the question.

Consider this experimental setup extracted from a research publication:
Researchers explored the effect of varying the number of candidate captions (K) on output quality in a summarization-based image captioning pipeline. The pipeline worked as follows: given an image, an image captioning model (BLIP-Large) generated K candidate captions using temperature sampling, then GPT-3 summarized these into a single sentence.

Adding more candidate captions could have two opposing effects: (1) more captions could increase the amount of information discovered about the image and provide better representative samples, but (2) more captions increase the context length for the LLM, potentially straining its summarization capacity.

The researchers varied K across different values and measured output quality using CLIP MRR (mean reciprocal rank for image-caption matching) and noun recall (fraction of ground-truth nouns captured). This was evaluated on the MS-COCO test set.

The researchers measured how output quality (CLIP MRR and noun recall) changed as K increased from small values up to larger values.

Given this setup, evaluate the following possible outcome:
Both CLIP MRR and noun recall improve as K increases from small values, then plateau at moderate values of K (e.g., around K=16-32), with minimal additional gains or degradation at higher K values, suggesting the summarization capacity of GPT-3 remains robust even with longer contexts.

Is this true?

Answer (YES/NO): NO